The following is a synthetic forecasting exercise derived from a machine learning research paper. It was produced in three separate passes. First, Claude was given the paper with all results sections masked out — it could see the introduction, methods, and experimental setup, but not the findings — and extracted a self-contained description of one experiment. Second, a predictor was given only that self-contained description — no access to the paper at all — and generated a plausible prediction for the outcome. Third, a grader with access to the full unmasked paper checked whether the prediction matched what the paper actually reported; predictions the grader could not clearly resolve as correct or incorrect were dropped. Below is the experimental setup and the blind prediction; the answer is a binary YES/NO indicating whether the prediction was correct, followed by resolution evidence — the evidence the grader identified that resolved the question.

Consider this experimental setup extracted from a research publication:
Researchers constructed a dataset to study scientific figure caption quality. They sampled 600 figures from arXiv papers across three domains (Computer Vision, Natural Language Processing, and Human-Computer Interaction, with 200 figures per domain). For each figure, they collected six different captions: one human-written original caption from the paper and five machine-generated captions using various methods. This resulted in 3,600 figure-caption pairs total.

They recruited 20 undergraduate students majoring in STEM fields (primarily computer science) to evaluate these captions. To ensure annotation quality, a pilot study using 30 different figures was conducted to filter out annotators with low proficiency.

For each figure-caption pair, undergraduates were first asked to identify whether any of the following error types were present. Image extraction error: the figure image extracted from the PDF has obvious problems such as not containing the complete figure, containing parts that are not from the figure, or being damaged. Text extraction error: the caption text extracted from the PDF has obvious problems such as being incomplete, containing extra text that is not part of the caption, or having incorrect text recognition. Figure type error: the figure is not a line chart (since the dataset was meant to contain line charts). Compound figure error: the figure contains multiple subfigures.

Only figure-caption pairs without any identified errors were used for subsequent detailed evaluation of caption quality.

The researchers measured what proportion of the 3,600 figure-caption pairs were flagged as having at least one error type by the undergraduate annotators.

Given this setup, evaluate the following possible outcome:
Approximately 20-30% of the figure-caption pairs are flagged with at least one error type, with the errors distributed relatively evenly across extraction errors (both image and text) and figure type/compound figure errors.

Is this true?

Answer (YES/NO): NO